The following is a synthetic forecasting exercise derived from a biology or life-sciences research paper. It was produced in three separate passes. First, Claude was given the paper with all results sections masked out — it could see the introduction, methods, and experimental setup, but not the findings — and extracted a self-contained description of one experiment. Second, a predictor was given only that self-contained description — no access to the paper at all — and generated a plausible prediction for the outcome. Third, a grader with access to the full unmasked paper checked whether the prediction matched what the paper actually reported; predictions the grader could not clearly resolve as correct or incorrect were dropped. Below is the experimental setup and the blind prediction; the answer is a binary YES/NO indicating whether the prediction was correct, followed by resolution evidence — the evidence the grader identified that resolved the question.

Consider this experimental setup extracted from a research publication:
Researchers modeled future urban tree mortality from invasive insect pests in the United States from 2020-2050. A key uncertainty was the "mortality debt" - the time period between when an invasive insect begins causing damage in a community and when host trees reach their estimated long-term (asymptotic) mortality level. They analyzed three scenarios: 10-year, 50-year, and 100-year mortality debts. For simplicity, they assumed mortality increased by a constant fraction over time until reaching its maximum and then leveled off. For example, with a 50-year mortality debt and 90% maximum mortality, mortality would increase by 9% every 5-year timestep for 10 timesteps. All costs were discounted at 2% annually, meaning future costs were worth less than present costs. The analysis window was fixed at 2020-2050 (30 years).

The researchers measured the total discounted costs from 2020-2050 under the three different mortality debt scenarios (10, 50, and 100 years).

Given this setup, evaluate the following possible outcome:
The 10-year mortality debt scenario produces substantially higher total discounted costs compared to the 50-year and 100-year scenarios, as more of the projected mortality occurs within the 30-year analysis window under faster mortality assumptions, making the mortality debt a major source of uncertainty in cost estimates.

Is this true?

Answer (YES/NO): YES